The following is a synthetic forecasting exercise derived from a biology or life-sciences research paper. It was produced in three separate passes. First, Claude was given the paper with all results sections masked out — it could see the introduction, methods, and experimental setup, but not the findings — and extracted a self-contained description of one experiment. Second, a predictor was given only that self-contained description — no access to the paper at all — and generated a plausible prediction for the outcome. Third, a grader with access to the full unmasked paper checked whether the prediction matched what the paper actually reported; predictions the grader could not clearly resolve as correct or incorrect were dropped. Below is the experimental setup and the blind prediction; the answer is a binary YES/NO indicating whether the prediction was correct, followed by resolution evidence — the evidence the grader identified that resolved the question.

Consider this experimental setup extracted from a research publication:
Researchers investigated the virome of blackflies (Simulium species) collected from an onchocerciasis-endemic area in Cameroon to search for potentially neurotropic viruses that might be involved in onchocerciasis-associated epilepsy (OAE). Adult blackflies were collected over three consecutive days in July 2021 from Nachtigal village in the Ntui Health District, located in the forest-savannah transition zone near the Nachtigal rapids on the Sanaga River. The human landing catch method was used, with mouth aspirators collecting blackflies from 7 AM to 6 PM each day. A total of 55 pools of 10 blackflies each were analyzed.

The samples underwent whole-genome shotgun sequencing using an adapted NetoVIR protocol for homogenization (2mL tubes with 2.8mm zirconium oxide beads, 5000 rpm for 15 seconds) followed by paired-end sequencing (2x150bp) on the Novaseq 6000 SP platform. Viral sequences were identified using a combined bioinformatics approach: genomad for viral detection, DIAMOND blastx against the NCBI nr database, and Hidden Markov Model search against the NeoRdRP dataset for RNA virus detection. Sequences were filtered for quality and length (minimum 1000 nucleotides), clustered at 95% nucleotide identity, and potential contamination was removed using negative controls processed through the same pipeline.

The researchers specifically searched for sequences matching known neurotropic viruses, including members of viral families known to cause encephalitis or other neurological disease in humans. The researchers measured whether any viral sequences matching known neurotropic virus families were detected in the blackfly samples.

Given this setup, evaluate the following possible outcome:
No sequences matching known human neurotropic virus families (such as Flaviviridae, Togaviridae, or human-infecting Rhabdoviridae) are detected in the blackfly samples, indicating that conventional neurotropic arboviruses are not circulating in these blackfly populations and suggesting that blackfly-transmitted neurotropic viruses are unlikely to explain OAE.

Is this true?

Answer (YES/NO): NO